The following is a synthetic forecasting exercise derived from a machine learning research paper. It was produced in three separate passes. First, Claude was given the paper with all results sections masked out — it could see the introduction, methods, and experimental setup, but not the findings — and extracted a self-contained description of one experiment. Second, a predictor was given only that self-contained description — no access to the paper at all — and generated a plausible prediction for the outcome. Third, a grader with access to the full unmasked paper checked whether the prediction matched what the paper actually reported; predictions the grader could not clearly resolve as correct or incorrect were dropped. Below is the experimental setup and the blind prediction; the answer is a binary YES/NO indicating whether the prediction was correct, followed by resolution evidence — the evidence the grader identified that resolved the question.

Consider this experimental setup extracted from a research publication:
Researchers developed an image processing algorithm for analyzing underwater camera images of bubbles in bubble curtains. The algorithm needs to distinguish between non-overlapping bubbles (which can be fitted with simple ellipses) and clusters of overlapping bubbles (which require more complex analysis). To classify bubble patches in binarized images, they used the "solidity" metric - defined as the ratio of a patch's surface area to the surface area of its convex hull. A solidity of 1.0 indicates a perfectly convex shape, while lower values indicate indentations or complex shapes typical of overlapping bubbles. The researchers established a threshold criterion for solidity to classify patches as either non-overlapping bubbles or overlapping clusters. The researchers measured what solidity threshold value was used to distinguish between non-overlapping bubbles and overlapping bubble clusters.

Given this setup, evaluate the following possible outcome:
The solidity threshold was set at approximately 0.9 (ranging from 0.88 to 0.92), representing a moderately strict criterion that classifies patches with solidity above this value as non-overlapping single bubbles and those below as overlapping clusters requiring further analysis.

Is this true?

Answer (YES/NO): NO